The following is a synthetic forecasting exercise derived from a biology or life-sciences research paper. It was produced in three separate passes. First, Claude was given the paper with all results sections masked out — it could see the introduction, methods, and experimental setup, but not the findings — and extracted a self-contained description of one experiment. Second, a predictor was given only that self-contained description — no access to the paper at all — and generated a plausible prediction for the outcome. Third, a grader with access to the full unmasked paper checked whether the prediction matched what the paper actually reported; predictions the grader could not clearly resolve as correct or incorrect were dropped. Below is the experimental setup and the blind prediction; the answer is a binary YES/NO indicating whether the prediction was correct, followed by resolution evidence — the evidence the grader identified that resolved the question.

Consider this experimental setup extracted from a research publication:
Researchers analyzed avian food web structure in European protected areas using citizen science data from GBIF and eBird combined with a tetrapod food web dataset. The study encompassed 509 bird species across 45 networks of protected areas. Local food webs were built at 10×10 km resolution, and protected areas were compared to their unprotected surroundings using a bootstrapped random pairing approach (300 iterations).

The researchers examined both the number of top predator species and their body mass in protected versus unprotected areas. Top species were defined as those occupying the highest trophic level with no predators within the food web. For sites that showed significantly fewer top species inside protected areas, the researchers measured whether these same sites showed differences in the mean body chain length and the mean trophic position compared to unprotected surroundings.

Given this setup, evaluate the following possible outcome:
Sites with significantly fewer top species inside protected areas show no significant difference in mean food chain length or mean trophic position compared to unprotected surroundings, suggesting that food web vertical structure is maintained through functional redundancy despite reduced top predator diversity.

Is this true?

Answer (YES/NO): NO